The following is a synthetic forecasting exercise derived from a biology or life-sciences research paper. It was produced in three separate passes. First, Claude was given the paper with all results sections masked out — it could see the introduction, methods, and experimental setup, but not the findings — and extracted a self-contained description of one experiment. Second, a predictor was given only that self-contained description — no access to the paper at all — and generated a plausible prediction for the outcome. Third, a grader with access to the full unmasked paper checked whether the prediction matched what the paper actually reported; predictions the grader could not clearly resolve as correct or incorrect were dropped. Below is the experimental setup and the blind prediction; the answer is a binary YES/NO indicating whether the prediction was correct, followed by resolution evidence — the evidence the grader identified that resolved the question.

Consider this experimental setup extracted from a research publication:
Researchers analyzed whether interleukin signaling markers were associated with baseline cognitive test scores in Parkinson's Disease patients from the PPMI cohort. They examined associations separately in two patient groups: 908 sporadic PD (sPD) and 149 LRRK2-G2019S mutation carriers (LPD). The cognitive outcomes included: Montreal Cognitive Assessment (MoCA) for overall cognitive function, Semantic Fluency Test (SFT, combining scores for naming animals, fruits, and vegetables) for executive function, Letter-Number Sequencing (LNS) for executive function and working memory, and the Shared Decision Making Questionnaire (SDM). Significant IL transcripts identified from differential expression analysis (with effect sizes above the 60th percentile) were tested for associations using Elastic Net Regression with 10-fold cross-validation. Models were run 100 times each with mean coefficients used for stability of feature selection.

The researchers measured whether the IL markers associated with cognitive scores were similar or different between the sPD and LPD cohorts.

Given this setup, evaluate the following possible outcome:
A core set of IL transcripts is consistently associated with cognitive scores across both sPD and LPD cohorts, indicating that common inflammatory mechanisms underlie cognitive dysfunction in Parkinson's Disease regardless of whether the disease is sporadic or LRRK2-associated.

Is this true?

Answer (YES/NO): NO